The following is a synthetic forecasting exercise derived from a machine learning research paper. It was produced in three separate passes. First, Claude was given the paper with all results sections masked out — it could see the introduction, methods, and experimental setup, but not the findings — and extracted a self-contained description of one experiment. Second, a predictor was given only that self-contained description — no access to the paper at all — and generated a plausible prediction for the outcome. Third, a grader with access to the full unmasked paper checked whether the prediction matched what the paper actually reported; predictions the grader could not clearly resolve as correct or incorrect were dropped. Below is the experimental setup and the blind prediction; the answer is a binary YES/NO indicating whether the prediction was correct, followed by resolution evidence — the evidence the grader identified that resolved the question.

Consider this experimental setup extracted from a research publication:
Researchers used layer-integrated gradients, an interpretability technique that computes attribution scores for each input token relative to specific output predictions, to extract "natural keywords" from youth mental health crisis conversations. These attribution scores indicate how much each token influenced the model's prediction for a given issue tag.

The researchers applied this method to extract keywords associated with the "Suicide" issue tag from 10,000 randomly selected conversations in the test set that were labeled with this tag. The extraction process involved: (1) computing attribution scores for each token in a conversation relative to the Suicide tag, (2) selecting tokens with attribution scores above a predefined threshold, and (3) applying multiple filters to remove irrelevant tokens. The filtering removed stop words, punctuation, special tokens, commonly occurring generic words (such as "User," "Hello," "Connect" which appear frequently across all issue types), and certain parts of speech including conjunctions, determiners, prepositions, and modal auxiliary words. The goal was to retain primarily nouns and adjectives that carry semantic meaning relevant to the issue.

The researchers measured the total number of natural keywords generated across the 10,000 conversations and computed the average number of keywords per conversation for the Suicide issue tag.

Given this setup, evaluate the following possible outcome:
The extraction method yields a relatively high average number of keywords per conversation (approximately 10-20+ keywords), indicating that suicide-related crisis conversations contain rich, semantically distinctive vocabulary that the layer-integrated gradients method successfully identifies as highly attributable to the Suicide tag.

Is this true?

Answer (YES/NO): YES